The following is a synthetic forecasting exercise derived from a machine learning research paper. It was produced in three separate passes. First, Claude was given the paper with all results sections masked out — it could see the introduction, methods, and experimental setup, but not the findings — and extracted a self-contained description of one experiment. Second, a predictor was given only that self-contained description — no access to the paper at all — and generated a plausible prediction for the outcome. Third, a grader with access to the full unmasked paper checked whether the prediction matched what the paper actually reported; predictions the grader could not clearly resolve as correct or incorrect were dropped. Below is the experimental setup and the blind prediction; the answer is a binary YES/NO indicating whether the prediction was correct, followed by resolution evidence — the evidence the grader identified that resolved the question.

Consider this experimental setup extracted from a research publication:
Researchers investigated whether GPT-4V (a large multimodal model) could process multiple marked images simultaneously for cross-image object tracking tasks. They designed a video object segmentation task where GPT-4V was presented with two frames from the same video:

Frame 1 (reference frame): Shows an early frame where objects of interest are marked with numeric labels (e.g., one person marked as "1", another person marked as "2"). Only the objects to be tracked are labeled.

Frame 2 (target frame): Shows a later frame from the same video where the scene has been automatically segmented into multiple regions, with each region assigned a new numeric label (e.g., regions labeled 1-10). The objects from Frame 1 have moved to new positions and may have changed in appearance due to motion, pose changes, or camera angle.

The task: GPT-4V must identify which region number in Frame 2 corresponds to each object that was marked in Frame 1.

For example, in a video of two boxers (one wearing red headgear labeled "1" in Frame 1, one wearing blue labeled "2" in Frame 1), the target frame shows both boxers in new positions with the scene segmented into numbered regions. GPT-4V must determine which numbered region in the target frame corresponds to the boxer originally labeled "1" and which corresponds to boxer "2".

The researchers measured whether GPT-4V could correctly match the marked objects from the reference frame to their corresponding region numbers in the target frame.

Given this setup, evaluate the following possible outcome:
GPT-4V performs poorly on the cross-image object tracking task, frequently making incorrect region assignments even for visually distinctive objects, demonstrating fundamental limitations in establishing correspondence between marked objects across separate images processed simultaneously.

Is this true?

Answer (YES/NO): NO